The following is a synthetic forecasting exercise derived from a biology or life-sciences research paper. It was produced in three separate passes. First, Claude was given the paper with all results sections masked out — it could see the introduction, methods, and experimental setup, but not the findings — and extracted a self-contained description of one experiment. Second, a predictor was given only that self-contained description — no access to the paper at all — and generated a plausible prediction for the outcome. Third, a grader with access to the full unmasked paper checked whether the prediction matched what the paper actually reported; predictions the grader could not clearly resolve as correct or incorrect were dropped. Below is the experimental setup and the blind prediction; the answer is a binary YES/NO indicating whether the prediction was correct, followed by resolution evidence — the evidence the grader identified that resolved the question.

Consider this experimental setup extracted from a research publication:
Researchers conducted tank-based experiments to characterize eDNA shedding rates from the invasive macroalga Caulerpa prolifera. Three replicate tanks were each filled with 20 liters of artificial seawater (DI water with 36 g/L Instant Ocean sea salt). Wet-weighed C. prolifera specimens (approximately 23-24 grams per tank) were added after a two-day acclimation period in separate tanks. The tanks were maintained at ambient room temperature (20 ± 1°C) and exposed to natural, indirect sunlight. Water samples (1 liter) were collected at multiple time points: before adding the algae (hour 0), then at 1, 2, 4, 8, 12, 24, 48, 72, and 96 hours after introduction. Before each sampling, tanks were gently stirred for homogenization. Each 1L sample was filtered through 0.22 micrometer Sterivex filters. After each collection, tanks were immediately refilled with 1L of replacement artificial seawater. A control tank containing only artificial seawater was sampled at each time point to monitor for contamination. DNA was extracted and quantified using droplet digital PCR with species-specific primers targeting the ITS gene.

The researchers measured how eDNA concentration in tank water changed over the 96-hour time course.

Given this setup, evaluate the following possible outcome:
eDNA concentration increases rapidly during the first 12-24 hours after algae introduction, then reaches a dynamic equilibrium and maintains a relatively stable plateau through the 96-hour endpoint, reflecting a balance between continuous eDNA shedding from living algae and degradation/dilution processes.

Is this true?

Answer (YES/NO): NO